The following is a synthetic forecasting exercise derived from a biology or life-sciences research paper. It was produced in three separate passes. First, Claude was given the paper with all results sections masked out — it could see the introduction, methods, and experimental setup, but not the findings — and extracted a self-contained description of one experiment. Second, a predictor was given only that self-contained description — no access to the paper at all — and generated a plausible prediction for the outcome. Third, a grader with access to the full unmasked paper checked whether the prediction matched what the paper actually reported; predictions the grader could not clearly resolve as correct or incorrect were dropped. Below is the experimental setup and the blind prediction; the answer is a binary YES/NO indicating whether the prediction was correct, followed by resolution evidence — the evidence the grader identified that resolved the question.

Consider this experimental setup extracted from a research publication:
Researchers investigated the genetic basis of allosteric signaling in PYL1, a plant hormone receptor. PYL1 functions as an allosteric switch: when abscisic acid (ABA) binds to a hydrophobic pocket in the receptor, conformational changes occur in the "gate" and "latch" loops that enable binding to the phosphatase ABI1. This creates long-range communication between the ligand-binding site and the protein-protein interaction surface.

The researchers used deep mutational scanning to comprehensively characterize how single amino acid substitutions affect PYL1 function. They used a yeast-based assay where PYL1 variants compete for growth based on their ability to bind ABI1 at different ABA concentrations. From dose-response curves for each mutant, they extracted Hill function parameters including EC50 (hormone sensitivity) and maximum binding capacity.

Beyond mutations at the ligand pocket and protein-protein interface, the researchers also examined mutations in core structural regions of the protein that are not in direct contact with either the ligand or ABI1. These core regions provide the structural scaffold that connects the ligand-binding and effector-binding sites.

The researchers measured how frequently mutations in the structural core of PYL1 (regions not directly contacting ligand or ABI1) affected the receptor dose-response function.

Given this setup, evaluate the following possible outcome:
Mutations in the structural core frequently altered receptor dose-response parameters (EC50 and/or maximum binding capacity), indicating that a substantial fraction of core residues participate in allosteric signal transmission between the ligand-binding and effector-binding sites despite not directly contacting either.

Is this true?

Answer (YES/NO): NO